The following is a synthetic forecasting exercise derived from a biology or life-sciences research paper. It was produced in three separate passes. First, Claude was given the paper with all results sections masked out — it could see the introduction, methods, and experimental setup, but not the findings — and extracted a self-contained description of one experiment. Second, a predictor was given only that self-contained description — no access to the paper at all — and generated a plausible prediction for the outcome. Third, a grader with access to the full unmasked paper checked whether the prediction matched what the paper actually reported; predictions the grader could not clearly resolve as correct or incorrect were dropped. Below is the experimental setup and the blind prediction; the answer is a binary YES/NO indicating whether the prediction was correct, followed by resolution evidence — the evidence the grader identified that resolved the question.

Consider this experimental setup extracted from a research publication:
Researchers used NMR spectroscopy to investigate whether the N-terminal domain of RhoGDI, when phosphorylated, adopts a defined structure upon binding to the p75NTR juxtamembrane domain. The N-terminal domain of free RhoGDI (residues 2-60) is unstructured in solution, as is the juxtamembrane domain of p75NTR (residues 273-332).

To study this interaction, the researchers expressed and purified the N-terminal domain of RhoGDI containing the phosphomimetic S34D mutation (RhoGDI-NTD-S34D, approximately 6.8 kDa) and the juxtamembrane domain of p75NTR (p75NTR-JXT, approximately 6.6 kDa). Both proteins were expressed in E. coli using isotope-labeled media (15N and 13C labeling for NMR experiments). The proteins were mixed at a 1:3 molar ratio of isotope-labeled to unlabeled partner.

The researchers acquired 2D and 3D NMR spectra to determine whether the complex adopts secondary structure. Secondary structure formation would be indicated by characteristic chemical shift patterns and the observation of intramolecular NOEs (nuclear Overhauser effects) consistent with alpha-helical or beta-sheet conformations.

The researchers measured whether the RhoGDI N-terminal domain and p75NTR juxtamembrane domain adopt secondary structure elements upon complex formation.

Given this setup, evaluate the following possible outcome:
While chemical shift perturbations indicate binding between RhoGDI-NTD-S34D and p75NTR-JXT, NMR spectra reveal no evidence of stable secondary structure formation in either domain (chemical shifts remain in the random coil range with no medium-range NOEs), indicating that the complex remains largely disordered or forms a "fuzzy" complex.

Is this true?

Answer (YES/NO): NO